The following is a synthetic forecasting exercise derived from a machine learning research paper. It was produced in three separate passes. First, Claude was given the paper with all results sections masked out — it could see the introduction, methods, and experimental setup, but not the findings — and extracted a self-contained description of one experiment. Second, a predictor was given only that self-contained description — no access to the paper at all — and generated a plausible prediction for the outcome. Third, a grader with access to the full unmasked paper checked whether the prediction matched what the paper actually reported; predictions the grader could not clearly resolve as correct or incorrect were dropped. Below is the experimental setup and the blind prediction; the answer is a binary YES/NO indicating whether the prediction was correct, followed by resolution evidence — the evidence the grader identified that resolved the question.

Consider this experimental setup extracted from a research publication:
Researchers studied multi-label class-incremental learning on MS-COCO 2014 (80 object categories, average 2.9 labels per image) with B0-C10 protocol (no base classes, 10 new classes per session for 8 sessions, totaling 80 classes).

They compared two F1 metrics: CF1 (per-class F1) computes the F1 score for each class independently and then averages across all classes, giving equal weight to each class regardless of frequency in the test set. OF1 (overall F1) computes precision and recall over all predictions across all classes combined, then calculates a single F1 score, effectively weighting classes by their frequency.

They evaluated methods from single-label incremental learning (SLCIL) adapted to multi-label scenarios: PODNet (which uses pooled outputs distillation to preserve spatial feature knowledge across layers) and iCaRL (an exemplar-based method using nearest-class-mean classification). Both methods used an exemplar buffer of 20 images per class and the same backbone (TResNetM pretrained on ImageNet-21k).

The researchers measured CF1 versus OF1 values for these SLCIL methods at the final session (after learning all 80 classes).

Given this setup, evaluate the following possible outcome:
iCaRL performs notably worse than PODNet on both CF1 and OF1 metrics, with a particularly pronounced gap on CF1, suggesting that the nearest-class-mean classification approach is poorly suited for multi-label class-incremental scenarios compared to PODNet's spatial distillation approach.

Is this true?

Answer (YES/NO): NO